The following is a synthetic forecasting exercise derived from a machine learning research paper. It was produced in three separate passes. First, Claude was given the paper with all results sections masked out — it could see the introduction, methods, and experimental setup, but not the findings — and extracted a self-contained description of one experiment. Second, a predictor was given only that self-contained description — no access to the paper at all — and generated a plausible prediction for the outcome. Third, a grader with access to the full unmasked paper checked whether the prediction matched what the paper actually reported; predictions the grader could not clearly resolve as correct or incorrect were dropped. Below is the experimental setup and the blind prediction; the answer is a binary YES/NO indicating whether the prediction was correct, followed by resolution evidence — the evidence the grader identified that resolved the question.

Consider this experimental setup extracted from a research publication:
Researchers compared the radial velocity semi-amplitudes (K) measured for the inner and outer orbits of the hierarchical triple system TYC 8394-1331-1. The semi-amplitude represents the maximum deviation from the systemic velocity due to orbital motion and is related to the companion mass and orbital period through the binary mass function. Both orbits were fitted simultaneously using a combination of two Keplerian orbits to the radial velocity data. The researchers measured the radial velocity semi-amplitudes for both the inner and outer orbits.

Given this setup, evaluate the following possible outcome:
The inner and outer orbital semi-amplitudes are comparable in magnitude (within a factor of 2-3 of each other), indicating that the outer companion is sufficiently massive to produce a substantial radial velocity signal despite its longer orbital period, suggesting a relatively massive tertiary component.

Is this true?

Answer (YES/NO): YES